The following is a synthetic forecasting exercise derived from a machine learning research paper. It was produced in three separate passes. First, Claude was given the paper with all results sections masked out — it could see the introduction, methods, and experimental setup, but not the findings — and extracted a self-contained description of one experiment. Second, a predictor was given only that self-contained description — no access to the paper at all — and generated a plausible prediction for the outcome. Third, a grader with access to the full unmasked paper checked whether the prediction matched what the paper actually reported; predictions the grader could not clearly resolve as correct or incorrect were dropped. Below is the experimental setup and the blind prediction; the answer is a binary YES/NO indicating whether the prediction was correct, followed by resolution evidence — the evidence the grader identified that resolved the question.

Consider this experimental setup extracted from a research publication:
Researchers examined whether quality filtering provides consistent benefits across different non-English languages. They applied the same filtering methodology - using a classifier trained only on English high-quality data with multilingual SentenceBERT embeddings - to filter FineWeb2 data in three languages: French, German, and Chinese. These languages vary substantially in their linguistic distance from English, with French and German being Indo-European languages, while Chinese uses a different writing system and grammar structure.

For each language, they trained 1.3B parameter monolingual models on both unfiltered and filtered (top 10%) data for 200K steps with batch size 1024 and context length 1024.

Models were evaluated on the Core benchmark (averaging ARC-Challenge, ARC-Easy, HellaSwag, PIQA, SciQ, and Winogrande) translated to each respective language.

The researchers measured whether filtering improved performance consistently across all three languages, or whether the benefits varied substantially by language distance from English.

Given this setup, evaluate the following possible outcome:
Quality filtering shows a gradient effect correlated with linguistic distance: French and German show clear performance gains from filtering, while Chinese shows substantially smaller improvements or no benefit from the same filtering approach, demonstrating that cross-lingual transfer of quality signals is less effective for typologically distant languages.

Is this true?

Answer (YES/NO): NO